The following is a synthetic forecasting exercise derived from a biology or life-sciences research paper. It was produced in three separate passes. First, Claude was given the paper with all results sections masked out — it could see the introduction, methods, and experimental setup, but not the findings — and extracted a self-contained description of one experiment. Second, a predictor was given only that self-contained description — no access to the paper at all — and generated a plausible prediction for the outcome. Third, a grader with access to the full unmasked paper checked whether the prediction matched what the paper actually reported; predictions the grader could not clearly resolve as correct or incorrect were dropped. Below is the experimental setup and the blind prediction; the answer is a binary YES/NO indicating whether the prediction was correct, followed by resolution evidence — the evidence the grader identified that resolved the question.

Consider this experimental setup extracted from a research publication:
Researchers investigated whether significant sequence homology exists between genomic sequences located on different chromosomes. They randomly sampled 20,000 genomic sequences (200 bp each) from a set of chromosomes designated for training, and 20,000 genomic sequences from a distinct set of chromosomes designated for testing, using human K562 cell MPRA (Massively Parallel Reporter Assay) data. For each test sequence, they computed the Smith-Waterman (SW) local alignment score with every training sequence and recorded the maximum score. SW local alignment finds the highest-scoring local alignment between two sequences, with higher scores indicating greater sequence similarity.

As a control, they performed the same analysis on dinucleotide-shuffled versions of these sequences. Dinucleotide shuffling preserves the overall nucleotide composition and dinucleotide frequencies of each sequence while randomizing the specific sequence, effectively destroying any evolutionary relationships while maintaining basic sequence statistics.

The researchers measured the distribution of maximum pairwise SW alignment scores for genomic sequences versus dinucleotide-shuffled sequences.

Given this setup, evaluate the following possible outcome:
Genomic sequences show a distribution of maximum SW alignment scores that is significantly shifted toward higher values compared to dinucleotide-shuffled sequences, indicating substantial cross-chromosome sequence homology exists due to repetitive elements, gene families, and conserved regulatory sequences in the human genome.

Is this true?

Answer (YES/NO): YES